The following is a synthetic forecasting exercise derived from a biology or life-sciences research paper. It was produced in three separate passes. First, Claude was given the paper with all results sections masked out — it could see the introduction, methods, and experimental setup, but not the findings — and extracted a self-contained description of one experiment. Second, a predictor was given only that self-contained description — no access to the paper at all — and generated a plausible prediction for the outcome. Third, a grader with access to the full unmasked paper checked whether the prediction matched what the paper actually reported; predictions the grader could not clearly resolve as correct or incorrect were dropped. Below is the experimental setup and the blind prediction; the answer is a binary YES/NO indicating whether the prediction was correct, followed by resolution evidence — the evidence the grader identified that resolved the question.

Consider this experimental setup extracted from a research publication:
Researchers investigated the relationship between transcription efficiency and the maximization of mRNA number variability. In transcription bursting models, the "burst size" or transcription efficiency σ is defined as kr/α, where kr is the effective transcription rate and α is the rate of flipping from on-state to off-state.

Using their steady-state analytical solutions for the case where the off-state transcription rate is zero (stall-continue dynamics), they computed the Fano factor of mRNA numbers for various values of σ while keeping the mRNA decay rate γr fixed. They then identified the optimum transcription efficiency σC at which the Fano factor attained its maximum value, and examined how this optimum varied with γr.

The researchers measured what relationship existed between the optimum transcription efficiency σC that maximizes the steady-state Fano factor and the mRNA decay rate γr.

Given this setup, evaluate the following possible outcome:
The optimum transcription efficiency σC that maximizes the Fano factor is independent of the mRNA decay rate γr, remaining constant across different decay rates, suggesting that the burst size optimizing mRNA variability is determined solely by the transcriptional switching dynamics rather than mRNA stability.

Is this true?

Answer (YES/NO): NO